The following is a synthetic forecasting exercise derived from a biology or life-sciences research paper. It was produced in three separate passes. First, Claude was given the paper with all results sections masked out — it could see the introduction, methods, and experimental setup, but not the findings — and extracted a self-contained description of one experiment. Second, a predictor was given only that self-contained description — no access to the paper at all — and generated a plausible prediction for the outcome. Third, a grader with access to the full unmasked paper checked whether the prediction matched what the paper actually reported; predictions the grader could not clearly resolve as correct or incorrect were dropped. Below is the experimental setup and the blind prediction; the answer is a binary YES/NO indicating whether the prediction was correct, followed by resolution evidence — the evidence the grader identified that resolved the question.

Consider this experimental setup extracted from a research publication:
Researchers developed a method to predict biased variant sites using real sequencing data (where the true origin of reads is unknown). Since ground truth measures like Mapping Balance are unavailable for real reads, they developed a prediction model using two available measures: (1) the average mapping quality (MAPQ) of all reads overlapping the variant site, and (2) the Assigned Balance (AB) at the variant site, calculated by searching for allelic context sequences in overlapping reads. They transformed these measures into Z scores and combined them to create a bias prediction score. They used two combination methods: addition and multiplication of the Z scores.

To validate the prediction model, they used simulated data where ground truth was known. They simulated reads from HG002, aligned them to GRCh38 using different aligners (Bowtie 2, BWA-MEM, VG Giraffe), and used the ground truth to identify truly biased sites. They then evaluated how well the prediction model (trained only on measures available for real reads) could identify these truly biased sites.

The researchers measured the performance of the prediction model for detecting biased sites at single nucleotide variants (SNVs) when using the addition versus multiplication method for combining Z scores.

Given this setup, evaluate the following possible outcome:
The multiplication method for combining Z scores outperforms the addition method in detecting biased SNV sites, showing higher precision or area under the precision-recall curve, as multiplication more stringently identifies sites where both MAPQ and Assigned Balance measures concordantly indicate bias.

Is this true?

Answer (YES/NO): NO